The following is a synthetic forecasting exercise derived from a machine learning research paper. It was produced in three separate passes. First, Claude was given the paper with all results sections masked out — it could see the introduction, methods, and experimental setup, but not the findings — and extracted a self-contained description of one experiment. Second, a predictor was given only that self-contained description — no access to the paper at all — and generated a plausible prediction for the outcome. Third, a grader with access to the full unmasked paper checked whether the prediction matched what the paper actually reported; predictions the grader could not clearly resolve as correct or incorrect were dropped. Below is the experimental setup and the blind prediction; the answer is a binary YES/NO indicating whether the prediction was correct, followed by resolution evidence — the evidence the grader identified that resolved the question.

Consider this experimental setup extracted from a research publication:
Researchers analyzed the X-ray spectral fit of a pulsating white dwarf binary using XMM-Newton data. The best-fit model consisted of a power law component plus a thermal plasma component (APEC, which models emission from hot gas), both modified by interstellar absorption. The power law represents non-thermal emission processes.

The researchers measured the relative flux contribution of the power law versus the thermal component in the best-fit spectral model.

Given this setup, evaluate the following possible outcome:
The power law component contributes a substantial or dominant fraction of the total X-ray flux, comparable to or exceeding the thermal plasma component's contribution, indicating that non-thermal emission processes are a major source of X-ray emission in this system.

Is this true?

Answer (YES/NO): YES